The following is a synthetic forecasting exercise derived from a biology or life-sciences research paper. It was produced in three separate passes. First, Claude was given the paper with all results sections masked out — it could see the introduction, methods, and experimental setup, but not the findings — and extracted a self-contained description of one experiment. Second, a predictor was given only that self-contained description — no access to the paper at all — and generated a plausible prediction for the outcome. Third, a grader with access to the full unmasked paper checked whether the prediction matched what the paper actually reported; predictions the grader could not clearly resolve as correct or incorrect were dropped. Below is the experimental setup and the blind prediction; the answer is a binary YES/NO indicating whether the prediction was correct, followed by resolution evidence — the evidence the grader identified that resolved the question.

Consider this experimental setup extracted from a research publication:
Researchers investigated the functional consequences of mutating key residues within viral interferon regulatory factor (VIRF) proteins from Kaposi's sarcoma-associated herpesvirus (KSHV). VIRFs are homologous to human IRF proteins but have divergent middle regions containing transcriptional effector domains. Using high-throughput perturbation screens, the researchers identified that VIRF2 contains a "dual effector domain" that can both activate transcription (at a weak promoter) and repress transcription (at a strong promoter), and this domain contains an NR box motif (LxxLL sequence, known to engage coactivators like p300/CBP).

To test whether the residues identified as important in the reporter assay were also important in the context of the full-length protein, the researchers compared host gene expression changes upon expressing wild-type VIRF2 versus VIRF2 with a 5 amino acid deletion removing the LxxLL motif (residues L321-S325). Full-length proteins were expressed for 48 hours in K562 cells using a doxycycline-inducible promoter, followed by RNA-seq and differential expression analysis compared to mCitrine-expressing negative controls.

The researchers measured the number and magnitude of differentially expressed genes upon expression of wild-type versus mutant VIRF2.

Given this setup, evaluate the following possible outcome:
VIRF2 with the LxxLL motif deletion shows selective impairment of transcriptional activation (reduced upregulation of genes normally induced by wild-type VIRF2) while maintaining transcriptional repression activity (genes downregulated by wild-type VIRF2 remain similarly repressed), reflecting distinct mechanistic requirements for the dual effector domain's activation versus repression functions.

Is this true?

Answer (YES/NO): NO